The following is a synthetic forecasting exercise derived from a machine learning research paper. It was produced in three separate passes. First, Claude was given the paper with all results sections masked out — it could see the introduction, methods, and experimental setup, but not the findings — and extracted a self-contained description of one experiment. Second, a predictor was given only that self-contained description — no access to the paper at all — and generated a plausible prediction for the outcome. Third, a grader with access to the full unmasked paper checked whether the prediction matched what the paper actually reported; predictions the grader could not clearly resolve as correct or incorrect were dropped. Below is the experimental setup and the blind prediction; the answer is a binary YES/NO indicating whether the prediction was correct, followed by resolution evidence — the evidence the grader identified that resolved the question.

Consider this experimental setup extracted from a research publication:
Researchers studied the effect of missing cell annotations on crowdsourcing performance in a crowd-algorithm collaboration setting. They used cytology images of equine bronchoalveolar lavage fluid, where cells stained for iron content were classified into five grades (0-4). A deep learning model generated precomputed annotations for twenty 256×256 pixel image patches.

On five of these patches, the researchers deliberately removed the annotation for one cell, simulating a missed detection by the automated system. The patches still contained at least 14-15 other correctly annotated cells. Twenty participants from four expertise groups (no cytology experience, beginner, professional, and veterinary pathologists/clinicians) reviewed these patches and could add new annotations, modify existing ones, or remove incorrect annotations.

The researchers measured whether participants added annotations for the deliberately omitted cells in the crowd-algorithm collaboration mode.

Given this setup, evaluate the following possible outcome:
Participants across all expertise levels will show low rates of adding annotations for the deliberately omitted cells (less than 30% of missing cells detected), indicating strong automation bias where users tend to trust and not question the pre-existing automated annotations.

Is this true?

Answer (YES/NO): NO